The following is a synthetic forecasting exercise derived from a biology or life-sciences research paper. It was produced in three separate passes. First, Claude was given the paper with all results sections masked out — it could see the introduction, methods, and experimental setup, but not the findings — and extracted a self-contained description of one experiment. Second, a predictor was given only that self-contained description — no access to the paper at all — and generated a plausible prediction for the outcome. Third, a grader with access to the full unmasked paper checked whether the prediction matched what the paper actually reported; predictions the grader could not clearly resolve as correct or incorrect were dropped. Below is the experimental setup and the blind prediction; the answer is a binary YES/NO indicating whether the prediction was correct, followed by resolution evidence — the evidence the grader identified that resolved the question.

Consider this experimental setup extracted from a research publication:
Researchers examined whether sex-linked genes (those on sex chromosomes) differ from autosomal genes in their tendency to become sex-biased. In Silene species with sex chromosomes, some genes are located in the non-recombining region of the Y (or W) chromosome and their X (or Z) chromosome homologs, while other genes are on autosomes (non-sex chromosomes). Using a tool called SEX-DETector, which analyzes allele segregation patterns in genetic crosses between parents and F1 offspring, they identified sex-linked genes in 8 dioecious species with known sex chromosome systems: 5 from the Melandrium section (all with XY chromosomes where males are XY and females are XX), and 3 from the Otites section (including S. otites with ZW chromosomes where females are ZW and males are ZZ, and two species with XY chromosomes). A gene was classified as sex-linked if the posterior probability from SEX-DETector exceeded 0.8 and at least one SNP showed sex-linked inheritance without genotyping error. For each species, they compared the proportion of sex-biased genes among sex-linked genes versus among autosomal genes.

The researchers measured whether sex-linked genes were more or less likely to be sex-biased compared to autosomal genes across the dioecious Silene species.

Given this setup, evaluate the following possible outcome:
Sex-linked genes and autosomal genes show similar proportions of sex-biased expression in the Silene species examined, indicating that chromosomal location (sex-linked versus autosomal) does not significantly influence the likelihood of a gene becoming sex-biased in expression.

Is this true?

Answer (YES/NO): NO